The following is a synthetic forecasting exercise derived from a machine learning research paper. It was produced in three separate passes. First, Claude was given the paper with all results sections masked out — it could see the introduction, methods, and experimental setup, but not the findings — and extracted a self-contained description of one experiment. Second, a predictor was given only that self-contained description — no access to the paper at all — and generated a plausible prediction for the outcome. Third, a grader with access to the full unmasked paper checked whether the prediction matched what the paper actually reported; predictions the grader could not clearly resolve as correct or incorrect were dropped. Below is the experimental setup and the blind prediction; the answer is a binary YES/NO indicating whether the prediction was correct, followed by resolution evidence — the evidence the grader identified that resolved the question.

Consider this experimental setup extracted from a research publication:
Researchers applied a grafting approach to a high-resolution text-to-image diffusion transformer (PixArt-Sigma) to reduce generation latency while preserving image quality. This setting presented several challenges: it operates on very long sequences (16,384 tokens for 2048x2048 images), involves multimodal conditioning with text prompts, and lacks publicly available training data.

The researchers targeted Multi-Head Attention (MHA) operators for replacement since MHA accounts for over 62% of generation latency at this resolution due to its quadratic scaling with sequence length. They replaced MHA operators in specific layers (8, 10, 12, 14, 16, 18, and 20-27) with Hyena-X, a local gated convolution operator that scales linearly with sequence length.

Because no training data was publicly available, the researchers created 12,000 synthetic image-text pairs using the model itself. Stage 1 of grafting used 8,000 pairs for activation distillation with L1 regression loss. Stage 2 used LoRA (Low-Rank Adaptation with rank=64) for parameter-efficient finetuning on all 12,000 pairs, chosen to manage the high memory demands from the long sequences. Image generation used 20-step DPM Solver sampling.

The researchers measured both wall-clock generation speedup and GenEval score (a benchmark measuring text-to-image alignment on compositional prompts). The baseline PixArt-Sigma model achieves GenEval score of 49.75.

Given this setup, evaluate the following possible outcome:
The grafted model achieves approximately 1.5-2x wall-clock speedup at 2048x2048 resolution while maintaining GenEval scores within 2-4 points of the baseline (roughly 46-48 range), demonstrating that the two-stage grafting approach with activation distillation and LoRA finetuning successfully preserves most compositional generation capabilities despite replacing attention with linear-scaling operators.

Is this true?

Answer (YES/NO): NO